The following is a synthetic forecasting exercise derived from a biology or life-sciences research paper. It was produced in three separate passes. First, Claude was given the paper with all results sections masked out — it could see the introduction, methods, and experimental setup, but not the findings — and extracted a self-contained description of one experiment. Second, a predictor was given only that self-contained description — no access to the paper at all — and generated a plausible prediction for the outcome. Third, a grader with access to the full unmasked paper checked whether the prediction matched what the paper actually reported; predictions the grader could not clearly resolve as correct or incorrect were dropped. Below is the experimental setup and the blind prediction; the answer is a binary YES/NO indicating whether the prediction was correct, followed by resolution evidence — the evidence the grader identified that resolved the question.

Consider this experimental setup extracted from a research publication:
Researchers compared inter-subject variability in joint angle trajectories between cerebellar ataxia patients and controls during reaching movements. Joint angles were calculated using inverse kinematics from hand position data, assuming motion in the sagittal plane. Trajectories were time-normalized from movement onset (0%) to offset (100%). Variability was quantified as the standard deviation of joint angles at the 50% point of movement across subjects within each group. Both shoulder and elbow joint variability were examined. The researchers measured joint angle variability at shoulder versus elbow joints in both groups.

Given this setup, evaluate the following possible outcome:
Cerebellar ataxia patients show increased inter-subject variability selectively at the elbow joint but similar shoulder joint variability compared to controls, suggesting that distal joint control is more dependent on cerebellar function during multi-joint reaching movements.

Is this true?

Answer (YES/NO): NO